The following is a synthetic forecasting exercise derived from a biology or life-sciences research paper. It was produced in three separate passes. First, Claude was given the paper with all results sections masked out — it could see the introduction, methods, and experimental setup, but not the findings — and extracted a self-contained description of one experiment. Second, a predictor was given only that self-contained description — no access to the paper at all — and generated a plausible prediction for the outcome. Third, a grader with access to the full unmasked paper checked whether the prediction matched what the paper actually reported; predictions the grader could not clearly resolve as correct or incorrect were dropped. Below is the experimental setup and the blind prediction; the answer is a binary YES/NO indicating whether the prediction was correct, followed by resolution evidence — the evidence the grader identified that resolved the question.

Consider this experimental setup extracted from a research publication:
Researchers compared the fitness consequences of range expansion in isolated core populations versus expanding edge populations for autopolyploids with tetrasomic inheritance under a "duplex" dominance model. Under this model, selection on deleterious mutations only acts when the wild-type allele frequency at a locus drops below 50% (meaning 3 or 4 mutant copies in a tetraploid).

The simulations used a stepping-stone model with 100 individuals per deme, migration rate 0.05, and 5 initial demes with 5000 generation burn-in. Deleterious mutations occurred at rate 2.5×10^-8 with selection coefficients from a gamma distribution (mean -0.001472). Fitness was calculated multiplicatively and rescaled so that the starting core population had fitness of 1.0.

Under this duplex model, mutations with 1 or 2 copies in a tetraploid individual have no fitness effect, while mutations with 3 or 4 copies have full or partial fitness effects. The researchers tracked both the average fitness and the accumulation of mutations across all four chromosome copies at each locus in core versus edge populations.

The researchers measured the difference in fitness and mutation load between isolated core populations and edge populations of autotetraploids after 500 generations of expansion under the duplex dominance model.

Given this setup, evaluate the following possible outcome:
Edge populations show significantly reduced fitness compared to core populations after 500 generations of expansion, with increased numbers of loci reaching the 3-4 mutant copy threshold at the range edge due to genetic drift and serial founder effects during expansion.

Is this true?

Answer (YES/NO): YES